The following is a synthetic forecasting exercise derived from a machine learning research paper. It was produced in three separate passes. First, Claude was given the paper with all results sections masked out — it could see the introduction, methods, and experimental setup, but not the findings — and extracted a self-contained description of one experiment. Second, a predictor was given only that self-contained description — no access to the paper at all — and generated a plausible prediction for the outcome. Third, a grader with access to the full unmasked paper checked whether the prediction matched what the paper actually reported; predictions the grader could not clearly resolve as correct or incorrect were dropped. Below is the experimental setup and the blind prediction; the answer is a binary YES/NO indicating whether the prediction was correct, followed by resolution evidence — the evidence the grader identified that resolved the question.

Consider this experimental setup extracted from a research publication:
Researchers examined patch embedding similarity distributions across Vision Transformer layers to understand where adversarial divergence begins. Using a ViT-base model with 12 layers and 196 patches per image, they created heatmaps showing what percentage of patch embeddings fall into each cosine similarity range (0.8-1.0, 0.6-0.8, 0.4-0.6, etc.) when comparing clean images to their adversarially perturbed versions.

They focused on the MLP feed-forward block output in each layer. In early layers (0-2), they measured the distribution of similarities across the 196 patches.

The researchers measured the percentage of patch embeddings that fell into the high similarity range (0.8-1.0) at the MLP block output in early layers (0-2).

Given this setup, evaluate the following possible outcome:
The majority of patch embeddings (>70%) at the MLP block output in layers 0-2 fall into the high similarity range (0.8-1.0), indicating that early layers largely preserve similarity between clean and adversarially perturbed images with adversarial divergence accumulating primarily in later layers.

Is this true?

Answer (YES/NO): YES